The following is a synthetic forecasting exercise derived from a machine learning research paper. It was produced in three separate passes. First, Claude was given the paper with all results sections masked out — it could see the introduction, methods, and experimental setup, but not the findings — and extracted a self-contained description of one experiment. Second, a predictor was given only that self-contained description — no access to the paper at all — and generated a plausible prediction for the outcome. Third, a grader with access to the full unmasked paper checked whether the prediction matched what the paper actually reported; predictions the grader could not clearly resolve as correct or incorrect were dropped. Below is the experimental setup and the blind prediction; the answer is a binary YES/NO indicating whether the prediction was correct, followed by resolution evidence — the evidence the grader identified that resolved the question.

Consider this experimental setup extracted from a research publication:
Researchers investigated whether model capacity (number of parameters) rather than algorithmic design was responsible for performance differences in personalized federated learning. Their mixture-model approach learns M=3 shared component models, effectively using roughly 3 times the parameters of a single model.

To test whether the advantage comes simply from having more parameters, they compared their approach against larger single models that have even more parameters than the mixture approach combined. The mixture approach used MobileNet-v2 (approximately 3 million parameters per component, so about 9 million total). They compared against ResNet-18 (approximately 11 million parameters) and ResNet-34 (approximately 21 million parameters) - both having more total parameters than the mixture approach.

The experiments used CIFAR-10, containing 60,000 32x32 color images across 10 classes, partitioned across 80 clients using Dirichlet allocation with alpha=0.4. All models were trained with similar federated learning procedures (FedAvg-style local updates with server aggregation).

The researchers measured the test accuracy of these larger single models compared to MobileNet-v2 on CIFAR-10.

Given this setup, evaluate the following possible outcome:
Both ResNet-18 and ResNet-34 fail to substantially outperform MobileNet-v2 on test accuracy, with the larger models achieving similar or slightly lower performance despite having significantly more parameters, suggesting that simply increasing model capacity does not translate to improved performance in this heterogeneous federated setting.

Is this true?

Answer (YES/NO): YES